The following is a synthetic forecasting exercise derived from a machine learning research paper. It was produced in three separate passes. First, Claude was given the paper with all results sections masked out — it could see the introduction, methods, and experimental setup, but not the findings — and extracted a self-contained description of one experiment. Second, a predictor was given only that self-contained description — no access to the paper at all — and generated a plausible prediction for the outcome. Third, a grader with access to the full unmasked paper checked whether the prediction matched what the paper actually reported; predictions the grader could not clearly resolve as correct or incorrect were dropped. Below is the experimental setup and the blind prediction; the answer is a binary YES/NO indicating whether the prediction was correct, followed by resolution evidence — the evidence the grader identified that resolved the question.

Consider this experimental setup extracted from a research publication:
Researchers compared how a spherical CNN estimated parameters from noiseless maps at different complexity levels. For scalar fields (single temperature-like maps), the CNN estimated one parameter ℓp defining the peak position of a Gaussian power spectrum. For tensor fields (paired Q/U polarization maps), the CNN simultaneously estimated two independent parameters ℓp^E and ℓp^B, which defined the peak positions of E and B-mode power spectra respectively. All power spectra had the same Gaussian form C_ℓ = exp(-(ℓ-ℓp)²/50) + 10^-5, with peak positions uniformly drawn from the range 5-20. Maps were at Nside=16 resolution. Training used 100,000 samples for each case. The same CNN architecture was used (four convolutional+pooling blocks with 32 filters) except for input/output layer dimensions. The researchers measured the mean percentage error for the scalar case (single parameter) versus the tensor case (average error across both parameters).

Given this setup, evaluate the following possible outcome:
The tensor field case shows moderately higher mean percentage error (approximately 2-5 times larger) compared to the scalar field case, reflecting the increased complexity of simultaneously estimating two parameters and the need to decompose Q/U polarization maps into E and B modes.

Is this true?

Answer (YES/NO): YES